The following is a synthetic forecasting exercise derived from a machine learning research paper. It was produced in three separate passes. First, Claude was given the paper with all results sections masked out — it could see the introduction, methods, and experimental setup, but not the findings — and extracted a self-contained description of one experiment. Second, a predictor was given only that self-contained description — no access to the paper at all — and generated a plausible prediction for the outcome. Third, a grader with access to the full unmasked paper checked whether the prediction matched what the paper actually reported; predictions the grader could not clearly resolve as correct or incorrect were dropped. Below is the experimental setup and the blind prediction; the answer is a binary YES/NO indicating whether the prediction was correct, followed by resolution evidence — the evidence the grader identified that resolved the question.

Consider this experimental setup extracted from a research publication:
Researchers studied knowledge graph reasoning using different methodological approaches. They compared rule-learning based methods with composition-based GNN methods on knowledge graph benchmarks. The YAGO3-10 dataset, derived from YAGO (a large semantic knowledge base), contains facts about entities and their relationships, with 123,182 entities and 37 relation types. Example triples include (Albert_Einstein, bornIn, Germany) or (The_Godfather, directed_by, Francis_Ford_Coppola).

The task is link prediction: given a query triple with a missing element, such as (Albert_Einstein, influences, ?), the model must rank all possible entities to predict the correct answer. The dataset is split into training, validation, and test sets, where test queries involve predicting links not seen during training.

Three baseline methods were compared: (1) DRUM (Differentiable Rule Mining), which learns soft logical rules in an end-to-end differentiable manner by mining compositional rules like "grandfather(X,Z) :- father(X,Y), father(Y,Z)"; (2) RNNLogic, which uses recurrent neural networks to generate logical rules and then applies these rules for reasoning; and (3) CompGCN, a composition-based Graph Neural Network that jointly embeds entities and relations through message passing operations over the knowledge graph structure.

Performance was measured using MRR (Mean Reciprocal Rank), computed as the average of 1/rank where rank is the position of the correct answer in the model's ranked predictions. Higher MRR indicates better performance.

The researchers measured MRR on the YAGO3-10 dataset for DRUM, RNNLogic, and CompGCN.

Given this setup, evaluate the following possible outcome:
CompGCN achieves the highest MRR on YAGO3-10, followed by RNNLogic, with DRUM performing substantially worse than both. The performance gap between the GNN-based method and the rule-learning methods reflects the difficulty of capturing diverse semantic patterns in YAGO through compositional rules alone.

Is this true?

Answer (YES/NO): NO